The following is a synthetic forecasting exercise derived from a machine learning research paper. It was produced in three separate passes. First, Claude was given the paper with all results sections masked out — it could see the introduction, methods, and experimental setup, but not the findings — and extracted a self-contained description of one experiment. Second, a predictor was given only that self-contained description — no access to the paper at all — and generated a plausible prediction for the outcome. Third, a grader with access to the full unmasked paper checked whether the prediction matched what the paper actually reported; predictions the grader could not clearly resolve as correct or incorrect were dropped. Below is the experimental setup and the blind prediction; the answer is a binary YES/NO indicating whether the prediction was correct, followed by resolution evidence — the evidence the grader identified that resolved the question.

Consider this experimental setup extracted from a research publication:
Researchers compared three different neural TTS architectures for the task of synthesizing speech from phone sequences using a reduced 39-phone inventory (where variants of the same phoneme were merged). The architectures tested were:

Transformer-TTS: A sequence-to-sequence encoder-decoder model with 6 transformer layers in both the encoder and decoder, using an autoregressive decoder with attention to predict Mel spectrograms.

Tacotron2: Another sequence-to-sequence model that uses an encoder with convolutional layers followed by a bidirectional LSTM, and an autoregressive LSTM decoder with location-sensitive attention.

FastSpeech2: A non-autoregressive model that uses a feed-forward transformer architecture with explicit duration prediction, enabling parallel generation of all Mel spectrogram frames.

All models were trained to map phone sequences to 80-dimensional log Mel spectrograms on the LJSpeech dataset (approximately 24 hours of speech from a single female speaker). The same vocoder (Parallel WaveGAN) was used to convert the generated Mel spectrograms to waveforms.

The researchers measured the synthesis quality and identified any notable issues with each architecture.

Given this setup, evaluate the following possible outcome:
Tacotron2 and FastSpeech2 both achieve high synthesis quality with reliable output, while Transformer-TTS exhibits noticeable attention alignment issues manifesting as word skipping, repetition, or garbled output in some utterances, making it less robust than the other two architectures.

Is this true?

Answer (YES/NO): NO